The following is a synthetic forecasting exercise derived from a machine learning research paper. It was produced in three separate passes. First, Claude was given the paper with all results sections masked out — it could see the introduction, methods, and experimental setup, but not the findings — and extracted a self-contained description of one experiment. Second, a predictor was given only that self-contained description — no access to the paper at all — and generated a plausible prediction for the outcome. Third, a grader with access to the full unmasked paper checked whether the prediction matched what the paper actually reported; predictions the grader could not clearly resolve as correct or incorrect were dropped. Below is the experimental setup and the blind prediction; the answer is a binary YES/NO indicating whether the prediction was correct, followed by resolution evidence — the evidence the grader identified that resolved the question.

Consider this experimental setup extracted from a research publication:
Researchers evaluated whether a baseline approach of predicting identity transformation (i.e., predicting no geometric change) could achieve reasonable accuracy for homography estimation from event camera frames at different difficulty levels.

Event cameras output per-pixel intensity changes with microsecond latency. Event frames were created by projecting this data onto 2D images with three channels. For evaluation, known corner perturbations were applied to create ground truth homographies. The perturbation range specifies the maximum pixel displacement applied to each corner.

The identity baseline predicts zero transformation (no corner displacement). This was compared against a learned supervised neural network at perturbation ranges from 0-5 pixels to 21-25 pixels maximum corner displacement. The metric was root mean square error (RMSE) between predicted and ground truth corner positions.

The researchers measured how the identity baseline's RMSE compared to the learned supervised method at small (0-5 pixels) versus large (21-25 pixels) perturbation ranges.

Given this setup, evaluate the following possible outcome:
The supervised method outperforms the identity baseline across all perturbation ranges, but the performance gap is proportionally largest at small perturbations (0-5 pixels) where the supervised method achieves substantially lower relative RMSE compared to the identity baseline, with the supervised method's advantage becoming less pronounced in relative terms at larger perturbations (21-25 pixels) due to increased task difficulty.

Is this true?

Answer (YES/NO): NO